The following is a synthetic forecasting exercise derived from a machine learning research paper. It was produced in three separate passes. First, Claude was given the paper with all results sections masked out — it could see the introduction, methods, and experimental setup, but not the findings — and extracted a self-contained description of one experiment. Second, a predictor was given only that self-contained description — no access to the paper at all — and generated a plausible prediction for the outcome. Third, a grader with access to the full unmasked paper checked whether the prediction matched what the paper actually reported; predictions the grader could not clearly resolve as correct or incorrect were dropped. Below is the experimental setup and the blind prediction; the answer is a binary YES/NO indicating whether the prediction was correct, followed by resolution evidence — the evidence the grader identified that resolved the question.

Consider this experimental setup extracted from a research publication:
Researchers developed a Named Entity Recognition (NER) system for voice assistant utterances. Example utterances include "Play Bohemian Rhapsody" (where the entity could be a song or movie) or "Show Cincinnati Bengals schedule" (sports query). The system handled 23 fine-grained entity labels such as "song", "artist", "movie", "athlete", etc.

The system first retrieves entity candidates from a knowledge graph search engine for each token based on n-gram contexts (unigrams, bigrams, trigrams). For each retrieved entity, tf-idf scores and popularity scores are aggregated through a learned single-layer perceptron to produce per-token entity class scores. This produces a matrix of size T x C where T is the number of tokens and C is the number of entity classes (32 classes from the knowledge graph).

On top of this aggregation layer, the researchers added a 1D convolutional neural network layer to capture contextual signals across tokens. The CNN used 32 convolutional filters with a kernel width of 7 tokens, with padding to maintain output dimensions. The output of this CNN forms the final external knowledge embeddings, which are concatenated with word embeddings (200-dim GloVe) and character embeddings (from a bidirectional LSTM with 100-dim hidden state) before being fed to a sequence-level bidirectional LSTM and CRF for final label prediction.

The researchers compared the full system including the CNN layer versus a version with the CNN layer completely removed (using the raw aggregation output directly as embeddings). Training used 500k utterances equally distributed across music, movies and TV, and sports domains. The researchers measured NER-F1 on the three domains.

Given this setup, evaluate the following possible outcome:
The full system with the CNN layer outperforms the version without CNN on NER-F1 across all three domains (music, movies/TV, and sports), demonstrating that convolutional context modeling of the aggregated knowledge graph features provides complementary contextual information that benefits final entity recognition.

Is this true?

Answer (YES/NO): YES